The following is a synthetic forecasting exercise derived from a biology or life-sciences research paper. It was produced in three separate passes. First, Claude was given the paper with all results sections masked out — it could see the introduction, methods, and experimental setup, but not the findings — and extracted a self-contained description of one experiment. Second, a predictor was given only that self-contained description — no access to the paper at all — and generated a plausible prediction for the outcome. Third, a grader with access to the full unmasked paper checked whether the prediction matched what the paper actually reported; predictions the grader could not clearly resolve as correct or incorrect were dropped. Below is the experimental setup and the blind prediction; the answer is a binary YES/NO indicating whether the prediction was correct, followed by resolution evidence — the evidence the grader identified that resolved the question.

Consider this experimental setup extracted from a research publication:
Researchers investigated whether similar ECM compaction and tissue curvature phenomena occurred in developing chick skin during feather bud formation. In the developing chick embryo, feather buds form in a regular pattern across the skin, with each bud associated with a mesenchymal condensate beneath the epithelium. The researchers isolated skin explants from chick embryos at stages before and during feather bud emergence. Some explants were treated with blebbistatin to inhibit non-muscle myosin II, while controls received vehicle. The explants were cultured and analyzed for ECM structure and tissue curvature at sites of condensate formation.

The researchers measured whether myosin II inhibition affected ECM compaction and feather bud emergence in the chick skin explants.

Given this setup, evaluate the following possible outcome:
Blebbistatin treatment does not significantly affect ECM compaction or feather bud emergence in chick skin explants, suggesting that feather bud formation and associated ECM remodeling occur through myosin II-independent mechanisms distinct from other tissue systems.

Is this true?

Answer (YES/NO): NO